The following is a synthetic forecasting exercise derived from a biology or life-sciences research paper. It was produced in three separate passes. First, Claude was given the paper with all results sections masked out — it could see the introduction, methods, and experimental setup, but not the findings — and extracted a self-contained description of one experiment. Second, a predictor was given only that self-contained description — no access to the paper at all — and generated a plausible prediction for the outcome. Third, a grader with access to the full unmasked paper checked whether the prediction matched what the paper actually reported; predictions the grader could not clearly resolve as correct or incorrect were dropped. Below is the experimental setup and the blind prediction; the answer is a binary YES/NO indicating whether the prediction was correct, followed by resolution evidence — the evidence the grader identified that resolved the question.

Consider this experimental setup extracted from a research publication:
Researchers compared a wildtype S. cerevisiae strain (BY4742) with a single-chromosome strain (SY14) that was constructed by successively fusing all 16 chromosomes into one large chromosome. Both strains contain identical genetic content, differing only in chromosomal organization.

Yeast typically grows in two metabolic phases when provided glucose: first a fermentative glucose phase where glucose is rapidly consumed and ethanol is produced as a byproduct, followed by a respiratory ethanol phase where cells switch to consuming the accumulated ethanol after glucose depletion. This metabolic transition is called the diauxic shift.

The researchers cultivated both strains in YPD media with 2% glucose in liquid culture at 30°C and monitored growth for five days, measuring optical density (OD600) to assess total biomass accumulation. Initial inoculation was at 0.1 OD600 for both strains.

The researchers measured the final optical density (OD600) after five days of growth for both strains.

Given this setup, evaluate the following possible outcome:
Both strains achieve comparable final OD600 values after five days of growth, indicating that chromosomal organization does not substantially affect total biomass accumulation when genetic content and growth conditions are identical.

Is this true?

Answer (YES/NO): NO